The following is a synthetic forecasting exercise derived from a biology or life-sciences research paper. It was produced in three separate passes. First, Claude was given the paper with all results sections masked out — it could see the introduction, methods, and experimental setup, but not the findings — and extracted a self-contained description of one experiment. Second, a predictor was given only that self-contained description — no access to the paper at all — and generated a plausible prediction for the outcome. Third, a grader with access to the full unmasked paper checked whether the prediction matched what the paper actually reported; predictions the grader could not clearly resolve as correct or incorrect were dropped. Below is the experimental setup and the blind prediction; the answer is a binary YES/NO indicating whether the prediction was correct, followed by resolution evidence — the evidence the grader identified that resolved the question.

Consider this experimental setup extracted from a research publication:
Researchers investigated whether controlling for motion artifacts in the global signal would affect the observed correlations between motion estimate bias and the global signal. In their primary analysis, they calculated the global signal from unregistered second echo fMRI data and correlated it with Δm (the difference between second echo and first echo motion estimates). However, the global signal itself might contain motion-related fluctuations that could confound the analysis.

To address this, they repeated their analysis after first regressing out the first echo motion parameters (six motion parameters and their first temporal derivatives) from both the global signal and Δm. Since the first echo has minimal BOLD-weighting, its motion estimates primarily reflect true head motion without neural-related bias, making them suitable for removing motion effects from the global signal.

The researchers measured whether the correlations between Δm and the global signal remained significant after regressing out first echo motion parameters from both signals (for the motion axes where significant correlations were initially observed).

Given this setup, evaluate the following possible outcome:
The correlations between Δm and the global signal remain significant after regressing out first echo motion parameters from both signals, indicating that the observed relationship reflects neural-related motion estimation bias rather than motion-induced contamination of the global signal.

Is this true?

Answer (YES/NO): YES